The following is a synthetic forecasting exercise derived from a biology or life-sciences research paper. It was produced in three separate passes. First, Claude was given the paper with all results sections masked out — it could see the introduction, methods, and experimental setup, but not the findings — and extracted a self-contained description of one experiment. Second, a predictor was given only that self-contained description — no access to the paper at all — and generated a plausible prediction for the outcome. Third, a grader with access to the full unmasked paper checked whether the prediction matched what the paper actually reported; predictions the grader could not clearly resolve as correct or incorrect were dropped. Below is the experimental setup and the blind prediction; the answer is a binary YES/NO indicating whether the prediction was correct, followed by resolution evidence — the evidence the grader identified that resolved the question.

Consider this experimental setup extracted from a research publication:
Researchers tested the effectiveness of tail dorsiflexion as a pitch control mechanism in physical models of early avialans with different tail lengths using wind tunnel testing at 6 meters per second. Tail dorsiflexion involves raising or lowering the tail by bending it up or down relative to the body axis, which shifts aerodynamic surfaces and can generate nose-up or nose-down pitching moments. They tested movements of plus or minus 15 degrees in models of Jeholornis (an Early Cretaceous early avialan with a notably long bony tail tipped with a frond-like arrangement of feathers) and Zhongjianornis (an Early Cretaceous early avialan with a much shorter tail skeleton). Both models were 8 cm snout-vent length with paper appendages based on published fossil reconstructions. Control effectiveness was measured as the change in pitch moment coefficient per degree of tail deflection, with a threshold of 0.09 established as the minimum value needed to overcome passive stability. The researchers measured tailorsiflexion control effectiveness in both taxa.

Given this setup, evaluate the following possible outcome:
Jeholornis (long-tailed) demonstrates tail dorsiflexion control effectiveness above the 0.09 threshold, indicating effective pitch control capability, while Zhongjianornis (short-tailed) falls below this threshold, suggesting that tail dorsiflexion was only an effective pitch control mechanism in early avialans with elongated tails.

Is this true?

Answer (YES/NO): YES